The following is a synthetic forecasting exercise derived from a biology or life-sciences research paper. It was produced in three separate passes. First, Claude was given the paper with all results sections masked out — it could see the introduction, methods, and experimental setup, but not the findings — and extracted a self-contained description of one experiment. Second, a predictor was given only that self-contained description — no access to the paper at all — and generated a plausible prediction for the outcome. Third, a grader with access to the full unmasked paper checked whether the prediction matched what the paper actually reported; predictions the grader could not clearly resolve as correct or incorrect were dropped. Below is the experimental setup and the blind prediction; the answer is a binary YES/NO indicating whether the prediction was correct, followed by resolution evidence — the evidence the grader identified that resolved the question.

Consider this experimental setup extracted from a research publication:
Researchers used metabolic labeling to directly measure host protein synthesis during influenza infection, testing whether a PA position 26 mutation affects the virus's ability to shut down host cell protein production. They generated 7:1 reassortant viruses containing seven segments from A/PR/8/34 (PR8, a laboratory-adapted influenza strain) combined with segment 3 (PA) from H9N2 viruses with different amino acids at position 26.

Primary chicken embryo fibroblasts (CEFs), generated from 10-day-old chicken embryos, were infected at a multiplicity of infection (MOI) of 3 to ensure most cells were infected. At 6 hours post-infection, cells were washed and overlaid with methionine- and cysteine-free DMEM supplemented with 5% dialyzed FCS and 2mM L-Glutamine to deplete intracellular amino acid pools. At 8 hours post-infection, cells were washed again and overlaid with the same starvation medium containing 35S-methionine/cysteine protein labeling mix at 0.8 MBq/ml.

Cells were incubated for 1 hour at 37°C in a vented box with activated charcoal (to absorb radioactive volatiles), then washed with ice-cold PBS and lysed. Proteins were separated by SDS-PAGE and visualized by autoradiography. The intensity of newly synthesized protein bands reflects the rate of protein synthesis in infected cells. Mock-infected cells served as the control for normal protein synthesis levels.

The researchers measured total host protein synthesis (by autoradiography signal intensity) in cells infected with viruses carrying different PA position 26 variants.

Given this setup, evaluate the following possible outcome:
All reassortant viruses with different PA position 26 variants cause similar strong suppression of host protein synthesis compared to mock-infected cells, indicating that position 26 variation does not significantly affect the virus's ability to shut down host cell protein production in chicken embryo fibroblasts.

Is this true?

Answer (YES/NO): NO